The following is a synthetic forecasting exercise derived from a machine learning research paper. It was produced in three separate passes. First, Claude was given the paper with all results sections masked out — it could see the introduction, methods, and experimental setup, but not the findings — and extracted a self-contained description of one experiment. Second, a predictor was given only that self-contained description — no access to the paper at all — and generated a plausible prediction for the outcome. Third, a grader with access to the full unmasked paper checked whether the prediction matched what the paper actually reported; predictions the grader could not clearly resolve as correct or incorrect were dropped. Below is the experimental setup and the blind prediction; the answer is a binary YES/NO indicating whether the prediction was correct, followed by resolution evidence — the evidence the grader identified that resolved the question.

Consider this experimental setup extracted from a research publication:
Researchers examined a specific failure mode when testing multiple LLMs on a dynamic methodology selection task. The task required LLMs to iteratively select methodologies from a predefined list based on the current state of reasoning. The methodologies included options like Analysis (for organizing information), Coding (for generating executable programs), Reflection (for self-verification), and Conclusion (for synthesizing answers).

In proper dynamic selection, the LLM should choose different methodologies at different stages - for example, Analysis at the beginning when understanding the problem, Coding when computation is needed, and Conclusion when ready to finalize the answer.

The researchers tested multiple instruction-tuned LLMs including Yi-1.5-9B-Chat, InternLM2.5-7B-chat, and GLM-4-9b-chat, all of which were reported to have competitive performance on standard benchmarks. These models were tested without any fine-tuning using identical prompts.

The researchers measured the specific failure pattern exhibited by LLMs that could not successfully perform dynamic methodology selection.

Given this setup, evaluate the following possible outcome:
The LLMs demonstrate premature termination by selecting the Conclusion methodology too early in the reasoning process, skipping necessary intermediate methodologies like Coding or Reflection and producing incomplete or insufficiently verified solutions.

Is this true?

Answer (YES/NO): NO